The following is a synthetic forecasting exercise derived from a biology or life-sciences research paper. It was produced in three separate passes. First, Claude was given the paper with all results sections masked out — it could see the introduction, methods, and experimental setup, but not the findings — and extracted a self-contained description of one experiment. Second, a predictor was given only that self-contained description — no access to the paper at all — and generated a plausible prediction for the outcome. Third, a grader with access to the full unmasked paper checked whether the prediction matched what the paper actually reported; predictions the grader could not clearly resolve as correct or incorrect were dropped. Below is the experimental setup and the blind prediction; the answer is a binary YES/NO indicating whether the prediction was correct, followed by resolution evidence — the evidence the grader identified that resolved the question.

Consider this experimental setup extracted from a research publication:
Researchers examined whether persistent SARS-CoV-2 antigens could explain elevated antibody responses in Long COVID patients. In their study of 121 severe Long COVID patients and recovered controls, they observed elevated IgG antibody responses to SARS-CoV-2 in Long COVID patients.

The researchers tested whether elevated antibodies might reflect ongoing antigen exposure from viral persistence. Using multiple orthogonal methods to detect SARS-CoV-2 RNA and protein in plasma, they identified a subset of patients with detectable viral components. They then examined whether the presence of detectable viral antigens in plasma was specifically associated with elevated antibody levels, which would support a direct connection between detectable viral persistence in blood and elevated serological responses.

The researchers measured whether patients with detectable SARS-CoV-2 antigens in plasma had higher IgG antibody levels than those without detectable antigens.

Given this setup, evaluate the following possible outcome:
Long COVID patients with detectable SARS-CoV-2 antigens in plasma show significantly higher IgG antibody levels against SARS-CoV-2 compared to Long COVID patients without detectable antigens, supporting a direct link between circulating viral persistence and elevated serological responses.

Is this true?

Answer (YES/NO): NO